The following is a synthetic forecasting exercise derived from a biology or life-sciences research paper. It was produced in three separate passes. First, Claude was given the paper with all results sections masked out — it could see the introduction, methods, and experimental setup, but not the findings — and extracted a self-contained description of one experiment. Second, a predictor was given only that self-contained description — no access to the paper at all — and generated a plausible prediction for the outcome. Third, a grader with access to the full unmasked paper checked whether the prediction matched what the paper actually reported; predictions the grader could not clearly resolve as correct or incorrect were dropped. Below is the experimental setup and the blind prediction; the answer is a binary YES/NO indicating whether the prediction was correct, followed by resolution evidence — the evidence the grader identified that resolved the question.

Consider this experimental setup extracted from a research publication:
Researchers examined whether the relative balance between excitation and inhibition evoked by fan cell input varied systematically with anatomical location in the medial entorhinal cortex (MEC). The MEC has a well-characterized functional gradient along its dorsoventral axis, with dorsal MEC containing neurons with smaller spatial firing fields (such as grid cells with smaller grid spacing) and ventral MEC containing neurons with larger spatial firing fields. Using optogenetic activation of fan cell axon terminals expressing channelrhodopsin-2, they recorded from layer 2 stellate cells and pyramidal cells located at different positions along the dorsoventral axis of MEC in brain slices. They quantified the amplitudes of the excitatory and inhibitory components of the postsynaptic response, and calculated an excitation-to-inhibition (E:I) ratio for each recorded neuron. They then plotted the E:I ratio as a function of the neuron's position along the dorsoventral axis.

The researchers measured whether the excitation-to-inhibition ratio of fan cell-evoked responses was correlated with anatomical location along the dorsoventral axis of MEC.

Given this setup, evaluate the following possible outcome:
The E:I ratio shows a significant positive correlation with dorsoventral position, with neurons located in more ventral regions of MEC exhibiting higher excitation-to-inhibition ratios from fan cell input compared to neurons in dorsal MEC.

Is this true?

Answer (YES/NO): NO